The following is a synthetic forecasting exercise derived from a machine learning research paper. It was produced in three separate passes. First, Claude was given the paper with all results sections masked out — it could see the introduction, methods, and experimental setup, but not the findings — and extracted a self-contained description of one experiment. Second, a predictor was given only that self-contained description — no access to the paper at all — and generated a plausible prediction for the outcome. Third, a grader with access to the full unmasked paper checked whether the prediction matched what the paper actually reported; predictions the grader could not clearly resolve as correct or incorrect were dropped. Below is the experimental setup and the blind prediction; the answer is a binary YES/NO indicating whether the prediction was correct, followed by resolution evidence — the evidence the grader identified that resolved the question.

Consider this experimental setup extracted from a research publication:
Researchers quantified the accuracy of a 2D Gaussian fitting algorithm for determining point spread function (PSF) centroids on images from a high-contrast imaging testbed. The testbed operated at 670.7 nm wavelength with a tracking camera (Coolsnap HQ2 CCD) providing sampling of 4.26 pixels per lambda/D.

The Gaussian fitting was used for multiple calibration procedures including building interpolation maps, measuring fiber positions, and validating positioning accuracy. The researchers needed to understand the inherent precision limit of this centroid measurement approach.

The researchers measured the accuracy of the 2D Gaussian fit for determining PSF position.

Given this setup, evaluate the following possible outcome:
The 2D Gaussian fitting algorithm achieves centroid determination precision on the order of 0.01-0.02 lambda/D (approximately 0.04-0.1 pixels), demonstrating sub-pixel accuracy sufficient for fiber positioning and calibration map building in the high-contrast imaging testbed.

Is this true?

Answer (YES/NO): NO